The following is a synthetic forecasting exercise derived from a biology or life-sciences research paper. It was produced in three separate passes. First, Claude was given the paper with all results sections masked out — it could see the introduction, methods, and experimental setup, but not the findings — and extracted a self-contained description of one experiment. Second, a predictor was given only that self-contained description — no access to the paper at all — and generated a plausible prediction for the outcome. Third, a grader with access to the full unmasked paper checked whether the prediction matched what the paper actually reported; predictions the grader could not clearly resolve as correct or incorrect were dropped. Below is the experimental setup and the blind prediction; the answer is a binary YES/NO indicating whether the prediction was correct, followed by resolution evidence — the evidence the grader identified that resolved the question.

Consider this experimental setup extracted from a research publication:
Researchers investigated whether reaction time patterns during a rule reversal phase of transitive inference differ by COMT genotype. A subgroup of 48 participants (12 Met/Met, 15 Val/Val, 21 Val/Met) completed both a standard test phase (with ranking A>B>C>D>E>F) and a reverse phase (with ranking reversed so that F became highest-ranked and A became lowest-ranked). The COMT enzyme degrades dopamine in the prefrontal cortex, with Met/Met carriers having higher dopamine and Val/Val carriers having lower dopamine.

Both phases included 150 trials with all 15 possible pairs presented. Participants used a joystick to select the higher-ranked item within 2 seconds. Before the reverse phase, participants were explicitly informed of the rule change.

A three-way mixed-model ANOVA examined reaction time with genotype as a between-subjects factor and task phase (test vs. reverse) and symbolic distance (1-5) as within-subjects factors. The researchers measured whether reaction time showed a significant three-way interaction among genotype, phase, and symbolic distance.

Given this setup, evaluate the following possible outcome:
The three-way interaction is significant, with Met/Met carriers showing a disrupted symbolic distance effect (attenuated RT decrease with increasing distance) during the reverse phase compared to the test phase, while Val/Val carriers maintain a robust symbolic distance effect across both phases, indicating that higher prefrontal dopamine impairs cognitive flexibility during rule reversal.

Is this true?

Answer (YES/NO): NO